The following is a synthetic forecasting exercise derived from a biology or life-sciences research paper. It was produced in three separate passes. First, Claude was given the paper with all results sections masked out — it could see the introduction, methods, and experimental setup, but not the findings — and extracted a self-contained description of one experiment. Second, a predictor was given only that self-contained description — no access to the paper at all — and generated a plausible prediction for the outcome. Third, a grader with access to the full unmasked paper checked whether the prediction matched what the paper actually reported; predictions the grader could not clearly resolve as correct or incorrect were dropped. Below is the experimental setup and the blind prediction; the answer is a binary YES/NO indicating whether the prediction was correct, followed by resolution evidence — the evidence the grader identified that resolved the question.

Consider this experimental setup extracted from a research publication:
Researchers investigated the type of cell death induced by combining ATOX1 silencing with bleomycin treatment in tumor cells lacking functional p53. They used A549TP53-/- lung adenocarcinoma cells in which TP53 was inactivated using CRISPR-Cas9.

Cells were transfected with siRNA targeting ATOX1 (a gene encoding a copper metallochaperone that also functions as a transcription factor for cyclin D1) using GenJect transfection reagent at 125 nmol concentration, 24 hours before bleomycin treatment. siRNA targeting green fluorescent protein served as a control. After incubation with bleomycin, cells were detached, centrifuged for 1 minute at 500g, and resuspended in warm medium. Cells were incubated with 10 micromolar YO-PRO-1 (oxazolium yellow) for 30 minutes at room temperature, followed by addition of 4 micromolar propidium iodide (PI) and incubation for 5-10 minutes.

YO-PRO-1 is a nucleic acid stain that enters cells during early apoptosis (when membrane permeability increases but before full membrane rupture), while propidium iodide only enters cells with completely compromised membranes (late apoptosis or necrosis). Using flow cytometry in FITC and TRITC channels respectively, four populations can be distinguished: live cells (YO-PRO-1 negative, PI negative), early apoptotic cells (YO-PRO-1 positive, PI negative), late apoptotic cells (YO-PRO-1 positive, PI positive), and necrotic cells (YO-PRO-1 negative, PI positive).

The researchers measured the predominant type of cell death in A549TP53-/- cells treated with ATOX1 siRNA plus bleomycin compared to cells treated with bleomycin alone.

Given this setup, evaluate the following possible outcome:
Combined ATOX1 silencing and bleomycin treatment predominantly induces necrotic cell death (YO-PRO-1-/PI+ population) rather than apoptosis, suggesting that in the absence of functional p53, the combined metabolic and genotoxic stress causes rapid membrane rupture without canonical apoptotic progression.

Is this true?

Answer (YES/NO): NO